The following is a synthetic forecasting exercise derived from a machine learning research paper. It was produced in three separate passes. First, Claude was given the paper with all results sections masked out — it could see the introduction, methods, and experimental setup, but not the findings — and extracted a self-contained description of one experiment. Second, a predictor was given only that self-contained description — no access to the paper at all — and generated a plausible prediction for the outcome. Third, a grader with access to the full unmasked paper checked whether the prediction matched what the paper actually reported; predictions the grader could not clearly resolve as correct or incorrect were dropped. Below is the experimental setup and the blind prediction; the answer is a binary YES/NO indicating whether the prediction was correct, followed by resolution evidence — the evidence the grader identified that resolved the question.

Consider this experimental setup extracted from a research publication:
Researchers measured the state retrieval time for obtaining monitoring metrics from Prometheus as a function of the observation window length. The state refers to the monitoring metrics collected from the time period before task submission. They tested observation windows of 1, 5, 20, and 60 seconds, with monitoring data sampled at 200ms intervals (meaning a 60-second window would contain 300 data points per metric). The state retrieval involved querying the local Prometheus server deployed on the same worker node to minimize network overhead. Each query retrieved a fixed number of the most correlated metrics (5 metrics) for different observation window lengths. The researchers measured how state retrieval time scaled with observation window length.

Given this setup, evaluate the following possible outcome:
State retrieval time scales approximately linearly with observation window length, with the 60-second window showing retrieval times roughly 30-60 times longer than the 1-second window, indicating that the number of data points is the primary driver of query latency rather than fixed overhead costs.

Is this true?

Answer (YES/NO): NO